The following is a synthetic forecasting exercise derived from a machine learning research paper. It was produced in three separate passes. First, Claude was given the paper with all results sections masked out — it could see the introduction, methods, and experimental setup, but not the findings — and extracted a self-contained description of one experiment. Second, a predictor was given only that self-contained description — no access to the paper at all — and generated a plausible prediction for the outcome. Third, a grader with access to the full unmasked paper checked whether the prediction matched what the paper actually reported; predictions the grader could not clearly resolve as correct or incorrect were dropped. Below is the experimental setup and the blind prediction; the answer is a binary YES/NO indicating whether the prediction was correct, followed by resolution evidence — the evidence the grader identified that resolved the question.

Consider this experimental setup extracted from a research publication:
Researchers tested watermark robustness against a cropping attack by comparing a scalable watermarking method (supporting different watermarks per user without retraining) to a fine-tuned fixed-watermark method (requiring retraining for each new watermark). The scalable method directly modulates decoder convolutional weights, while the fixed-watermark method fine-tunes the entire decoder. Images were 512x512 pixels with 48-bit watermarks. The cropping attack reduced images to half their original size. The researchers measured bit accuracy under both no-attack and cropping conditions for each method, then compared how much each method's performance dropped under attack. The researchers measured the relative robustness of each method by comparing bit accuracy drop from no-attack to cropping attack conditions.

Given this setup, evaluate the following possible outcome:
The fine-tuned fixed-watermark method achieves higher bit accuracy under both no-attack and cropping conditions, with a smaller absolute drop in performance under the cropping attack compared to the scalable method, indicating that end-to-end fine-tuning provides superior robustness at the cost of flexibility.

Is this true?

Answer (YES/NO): YES